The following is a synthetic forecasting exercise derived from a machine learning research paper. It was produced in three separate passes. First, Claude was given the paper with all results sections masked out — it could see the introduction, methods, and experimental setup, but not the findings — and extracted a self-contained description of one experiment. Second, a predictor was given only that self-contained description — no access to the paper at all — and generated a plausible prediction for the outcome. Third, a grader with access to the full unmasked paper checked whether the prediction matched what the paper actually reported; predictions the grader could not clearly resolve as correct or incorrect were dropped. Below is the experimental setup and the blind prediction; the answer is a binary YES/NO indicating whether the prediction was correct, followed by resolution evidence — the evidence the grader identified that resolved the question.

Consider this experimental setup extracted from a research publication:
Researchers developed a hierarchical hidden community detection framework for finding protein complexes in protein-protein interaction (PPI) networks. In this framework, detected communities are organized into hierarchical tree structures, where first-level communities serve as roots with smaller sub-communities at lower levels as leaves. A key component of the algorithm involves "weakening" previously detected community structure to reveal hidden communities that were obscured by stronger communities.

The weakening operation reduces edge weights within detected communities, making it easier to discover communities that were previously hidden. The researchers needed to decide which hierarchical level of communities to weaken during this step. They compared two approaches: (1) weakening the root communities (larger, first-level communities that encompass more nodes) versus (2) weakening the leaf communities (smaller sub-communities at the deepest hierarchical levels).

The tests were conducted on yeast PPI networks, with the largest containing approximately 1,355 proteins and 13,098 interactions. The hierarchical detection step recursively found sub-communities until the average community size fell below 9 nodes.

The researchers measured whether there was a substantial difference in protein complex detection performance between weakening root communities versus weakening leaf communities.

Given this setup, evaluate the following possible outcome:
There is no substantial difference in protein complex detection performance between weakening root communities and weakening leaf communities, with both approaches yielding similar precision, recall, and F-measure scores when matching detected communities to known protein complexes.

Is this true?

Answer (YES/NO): NO